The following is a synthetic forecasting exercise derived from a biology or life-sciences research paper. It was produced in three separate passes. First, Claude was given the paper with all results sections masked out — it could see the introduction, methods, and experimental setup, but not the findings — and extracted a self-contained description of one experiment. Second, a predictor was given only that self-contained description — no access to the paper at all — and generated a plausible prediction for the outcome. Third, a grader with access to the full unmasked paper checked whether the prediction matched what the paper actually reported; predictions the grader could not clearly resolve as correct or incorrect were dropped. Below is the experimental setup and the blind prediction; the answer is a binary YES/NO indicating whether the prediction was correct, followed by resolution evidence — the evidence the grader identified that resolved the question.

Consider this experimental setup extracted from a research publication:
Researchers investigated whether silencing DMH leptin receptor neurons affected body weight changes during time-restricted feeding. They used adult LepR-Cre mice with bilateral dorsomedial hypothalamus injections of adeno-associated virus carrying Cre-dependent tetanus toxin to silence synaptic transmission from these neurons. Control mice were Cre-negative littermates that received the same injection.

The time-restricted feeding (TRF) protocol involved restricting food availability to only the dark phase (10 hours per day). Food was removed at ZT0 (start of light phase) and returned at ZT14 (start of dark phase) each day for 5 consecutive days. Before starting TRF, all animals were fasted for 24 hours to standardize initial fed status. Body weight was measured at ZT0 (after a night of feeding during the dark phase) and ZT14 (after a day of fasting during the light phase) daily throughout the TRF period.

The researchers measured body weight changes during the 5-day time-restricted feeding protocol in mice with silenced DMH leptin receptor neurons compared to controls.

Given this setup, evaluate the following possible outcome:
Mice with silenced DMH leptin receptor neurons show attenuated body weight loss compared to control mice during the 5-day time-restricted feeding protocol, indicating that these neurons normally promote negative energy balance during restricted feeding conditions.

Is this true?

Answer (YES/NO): NO